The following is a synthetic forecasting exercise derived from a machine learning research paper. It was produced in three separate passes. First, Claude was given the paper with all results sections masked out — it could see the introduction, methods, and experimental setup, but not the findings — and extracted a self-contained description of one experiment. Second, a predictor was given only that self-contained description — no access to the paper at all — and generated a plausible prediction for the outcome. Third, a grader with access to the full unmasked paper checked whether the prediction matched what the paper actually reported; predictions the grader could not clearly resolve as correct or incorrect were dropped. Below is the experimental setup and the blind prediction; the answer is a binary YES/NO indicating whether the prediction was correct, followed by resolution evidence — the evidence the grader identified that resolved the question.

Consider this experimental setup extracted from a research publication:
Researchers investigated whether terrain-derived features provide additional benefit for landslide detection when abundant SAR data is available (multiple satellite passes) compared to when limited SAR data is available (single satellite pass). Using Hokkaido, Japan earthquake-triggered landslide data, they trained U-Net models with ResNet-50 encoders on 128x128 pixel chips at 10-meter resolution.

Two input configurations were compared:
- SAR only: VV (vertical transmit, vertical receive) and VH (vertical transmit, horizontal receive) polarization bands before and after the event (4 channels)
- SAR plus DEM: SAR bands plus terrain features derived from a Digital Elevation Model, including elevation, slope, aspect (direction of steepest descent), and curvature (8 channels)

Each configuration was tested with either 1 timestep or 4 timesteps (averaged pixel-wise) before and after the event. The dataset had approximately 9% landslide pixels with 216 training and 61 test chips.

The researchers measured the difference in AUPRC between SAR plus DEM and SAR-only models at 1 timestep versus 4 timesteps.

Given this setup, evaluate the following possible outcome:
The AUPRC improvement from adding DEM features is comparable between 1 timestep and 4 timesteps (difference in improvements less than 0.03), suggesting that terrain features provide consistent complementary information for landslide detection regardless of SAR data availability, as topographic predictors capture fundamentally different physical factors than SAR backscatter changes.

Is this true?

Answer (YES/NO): NO